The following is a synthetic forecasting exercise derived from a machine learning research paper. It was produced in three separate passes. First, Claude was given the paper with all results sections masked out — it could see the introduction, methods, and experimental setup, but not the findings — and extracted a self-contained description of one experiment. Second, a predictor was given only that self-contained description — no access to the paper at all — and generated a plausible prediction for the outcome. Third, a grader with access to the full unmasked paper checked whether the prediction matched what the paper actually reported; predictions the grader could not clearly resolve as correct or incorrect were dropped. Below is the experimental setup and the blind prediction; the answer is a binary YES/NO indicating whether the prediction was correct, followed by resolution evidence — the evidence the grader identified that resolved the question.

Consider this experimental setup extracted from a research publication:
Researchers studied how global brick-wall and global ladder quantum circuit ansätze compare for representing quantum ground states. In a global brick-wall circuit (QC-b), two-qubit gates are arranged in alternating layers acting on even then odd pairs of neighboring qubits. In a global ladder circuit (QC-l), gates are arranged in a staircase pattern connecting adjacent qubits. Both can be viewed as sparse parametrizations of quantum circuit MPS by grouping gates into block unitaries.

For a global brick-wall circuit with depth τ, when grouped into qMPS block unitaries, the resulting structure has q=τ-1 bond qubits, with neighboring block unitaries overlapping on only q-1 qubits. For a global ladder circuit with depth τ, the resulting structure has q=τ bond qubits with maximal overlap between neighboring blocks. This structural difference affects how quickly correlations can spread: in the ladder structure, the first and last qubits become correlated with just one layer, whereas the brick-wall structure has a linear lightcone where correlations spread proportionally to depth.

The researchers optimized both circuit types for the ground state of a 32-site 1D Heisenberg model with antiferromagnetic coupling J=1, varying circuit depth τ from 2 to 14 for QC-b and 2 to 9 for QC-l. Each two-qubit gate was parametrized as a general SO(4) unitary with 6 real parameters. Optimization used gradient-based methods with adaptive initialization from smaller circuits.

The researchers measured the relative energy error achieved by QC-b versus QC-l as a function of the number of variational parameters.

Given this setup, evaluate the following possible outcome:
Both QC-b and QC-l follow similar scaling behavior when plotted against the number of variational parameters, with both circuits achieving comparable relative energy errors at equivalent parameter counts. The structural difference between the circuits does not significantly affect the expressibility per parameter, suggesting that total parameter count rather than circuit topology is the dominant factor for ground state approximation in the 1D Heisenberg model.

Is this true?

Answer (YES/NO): NO